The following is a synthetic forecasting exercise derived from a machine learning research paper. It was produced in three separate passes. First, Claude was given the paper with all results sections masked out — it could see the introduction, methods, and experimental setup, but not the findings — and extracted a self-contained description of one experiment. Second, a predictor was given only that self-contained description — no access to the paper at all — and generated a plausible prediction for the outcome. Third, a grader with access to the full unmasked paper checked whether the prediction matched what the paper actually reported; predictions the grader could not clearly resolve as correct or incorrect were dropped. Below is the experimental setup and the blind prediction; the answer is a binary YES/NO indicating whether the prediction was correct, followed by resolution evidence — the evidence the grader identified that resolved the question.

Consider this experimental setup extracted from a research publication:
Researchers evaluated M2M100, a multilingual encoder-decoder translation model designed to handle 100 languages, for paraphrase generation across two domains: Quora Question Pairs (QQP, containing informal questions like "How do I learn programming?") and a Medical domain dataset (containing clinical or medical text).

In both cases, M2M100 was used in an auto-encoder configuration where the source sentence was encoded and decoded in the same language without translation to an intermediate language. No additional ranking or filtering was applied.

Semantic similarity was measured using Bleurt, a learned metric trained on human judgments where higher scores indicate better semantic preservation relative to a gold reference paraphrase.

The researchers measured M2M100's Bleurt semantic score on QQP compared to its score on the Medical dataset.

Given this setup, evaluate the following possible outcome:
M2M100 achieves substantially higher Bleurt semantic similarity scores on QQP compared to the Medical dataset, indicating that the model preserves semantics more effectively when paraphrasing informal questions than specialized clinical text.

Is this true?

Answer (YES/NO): YES